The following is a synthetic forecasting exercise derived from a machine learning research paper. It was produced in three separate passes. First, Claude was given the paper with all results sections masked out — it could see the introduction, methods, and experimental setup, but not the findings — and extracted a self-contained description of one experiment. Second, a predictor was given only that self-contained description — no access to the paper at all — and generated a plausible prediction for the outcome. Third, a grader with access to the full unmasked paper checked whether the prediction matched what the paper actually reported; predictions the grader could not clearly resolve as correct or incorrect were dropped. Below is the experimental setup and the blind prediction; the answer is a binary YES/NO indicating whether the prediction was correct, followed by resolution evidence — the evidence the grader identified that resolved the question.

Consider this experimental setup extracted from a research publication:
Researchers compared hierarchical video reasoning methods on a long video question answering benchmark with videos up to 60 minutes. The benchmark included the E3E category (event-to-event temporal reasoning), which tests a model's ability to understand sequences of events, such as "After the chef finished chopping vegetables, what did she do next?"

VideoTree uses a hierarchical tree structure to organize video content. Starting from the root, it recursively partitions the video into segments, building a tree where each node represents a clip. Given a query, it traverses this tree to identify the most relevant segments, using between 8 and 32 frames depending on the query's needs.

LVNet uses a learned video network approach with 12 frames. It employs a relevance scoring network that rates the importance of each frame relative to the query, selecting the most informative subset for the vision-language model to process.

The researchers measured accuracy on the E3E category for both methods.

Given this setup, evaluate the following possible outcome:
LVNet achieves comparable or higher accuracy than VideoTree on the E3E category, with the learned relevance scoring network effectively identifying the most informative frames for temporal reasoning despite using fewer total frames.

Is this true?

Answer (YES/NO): YES